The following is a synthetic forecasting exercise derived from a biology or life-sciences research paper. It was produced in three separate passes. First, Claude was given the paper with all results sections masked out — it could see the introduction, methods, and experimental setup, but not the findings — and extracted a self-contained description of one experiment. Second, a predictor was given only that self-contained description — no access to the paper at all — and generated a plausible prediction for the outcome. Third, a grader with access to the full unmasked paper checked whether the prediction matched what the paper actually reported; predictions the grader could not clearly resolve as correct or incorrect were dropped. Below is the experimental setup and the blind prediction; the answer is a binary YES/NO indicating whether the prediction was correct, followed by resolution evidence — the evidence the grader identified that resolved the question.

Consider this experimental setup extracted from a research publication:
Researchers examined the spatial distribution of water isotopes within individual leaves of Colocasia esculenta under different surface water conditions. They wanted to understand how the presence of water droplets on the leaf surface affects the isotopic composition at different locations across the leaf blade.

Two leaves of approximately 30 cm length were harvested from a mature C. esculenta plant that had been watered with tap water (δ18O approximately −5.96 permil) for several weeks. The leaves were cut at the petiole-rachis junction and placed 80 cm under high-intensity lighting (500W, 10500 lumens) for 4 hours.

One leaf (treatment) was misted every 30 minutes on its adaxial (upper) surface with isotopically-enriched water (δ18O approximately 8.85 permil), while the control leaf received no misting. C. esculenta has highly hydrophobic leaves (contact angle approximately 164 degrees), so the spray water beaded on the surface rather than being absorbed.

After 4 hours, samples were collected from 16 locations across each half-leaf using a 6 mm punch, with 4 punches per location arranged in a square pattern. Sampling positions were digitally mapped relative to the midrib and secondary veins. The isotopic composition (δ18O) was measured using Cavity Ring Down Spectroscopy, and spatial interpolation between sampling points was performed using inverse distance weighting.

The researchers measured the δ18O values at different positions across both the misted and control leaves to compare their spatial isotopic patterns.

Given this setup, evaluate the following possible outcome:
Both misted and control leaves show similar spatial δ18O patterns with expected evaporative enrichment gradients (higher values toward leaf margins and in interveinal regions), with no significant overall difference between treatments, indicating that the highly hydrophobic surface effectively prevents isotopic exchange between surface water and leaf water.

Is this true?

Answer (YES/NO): NO